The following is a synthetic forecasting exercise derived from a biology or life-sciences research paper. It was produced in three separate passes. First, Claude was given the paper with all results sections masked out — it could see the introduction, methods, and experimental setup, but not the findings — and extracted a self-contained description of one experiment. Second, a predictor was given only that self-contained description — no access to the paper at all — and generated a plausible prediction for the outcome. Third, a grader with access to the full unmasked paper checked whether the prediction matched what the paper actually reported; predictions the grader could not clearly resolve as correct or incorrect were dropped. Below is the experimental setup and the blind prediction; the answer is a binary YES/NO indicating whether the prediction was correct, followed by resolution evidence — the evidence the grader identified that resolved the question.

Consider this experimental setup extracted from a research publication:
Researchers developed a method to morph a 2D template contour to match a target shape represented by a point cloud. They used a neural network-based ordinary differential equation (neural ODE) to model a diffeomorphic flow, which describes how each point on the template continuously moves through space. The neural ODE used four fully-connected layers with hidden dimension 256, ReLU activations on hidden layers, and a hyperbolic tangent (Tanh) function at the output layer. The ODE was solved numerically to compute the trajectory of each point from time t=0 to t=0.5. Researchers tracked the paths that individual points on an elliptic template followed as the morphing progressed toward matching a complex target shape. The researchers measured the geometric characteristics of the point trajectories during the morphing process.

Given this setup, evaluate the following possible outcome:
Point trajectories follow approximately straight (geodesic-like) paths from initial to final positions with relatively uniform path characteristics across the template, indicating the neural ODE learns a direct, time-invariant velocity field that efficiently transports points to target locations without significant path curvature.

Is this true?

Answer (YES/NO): NO